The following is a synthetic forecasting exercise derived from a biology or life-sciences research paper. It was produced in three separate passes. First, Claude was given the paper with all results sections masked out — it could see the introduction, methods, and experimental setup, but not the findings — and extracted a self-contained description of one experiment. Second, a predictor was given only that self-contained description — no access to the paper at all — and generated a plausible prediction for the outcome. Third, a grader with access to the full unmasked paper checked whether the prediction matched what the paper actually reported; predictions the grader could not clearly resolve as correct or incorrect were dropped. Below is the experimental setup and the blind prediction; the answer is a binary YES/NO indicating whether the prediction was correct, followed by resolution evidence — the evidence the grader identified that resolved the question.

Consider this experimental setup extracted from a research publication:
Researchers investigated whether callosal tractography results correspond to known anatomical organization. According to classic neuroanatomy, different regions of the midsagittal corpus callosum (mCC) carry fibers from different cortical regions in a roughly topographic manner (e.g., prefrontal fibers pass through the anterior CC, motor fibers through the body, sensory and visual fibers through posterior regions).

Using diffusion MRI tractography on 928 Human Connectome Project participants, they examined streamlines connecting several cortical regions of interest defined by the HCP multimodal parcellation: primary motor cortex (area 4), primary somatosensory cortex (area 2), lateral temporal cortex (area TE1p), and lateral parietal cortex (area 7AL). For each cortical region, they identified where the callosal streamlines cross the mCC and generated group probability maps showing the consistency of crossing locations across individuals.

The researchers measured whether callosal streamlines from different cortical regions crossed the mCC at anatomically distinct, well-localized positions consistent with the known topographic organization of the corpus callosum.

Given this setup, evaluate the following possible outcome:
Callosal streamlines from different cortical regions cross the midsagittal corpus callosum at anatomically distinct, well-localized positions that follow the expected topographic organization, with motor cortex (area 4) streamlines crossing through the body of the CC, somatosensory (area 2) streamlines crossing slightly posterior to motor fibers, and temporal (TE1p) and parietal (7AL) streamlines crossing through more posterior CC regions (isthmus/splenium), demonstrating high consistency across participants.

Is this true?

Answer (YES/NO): YES